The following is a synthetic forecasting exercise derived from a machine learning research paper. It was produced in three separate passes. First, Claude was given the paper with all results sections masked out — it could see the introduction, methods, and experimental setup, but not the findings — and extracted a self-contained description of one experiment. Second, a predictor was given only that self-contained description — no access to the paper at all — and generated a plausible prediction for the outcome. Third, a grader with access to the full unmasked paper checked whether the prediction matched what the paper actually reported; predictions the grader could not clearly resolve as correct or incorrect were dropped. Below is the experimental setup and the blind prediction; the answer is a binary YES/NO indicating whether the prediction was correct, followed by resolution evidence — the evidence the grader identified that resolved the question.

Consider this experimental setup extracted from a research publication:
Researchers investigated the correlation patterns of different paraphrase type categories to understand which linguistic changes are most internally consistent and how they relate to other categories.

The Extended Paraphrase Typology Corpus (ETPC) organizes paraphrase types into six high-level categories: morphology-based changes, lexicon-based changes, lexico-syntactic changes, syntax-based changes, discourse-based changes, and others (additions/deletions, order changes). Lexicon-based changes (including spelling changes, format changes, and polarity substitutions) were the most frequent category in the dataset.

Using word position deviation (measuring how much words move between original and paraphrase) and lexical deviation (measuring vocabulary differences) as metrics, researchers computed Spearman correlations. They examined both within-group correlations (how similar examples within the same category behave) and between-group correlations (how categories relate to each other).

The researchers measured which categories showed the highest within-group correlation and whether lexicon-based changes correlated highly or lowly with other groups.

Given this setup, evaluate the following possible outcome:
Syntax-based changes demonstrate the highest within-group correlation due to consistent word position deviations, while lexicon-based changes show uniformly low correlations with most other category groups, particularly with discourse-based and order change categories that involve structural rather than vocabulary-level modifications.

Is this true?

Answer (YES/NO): NO